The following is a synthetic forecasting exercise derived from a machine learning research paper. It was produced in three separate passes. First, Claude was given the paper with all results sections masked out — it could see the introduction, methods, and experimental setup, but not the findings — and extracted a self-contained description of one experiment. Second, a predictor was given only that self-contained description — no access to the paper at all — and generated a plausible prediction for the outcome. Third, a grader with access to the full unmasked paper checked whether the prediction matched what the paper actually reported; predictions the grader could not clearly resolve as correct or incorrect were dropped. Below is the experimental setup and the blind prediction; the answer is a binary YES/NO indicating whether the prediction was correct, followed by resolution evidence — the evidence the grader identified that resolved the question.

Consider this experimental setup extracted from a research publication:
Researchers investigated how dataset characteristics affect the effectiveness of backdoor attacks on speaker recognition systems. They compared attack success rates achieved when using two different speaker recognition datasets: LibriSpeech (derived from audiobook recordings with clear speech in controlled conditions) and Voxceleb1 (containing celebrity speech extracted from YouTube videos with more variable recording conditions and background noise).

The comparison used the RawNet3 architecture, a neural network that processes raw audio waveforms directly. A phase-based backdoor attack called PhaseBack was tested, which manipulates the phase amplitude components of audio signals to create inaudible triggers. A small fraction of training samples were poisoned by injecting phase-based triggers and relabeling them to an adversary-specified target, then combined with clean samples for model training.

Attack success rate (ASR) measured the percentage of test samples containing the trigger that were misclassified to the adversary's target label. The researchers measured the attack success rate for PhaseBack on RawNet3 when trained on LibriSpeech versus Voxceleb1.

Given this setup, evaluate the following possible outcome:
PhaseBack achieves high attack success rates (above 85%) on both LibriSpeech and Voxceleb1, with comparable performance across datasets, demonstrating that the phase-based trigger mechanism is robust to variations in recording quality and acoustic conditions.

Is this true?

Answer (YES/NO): YES